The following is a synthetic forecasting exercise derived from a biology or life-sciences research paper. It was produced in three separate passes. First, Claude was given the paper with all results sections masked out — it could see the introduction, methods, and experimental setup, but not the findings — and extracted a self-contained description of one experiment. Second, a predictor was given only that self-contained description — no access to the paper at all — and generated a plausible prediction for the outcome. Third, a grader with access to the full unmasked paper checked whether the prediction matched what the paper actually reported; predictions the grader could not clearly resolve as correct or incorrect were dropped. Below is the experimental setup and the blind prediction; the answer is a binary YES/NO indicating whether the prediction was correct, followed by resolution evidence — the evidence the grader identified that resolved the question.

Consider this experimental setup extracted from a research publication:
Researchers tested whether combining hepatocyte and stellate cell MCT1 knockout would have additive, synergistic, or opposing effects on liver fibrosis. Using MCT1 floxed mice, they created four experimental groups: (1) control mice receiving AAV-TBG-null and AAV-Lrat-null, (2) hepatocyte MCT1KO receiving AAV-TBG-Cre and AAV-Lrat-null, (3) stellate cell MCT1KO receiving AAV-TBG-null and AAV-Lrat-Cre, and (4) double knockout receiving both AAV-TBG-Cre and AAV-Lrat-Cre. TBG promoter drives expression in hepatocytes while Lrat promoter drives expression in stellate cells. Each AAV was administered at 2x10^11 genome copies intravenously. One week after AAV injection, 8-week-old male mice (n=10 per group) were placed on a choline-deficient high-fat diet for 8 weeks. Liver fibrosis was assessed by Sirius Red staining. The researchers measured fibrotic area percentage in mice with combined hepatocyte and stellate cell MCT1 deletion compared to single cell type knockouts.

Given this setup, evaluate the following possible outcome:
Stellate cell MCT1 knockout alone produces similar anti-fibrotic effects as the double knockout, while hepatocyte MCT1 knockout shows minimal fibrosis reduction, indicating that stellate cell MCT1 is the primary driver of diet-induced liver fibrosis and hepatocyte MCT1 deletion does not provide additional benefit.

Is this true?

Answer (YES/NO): NO